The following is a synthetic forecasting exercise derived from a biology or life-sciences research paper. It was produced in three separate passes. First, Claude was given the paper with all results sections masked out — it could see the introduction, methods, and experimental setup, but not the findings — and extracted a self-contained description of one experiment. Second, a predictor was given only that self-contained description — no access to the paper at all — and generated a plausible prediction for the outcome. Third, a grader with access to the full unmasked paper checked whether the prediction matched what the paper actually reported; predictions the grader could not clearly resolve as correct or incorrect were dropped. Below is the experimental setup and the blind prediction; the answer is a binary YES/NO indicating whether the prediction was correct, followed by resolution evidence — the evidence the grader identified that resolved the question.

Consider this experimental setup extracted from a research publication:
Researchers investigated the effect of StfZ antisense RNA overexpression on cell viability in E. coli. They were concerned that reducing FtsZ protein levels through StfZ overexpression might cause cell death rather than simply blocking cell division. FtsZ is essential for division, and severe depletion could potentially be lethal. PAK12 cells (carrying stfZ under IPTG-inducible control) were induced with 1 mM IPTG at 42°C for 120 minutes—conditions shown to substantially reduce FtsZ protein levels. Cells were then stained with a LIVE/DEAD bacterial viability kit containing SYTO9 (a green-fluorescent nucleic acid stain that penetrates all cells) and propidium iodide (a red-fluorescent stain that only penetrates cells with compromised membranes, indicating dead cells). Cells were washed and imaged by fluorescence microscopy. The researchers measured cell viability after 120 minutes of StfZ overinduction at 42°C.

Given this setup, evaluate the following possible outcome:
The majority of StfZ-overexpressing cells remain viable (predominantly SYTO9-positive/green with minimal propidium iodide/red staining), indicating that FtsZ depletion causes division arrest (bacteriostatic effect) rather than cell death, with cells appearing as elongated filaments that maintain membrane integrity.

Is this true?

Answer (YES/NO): YES